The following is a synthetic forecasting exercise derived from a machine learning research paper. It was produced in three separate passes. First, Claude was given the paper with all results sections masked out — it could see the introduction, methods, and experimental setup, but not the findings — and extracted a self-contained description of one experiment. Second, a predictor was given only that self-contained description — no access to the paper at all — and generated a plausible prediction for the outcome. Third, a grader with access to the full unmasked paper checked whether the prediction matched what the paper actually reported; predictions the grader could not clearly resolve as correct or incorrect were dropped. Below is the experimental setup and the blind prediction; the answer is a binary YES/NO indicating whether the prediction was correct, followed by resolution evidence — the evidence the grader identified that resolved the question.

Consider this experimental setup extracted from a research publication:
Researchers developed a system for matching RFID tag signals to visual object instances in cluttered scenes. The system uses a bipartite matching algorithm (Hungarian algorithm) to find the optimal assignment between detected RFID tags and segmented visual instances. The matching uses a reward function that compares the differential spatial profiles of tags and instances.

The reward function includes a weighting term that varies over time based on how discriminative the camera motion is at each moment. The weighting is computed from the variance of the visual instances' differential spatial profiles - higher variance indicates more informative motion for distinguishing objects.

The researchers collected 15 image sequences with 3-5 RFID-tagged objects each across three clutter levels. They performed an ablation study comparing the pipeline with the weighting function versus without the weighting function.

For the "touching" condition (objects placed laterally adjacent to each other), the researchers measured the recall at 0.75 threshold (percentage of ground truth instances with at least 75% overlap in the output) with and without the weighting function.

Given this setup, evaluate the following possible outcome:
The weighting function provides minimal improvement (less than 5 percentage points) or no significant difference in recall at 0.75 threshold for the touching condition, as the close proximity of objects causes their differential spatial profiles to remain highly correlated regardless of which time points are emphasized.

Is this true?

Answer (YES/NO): NO